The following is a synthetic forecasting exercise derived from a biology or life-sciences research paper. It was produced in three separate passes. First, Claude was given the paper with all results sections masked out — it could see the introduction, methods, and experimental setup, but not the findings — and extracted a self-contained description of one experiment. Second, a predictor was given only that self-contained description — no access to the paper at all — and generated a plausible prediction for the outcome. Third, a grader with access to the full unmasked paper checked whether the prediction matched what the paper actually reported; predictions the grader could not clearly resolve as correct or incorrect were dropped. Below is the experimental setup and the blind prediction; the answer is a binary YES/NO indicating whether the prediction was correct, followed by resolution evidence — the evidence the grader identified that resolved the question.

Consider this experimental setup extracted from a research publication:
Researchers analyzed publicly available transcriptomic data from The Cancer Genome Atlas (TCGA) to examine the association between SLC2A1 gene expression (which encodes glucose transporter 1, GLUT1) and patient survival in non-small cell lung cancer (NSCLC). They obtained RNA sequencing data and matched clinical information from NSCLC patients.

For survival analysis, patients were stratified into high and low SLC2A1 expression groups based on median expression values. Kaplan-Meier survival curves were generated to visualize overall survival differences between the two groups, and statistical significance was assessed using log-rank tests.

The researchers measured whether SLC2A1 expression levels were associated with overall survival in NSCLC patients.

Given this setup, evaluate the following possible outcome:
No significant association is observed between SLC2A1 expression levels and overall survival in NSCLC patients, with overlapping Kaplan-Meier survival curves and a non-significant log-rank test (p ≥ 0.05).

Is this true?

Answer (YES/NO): NO